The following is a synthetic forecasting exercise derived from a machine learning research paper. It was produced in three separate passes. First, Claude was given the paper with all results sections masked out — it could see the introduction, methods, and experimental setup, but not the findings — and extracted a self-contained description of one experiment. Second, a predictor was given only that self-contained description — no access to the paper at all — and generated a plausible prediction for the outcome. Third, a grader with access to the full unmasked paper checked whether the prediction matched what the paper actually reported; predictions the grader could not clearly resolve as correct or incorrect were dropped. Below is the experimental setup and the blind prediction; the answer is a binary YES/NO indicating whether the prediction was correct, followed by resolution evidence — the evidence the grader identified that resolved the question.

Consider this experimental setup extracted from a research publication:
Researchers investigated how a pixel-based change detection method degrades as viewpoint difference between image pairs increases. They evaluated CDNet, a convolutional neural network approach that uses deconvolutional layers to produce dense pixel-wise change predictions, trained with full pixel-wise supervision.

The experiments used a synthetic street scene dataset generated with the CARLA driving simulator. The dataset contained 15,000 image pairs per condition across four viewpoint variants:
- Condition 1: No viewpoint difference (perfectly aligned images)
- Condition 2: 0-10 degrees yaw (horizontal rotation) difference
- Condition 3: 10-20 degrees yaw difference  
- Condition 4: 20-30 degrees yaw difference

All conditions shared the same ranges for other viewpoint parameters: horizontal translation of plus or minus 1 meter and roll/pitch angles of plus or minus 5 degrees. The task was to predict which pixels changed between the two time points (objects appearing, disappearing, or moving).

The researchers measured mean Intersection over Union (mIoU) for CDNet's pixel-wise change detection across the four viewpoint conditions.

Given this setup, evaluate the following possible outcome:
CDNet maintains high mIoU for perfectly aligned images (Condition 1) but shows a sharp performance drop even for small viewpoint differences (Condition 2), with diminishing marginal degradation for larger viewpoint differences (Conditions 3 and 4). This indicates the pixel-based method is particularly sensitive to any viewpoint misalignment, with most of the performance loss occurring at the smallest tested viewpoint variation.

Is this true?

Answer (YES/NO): YES